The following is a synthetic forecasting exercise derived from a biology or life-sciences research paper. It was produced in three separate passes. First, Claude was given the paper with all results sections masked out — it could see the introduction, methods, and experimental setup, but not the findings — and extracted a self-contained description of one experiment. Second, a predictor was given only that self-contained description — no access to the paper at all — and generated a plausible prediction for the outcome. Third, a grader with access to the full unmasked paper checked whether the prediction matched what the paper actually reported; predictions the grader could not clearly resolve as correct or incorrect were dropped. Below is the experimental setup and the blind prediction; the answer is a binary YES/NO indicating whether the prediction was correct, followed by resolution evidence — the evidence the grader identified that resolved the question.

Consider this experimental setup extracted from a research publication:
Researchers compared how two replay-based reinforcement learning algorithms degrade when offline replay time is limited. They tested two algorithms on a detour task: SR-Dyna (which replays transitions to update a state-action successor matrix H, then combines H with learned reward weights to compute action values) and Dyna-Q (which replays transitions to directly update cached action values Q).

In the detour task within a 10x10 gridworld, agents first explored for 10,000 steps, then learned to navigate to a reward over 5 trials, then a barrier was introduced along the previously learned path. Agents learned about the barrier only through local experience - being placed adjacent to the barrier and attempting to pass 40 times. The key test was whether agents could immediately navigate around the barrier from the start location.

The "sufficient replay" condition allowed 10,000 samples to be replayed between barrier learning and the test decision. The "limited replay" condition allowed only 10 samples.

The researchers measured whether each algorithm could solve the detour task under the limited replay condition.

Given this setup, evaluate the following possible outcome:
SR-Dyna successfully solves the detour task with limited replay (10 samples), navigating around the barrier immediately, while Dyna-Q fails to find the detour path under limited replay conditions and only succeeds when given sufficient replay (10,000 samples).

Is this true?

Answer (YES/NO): NO